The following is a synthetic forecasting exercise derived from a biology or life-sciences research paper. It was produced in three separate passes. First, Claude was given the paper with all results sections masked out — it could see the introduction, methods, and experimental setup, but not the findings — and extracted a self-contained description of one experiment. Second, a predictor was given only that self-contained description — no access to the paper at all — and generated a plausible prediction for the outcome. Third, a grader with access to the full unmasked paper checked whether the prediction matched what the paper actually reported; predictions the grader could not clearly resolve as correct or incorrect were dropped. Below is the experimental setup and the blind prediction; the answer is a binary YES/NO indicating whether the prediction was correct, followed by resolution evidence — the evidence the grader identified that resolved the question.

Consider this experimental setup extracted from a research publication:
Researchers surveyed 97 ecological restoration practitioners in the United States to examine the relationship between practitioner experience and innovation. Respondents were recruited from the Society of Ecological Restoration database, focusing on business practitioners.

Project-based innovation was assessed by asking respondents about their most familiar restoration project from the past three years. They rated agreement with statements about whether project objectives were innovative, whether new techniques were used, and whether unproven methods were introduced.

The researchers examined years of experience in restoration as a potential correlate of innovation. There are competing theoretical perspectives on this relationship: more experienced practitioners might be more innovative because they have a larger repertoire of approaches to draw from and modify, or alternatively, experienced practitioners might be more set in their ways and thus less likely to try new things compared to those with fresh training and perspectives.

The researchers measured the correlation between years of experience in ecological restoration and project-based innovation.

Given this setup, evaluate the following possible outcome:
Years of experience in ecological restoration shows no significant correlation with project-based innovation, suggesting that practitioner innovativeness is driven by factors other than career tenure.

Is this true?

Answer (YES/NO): NO